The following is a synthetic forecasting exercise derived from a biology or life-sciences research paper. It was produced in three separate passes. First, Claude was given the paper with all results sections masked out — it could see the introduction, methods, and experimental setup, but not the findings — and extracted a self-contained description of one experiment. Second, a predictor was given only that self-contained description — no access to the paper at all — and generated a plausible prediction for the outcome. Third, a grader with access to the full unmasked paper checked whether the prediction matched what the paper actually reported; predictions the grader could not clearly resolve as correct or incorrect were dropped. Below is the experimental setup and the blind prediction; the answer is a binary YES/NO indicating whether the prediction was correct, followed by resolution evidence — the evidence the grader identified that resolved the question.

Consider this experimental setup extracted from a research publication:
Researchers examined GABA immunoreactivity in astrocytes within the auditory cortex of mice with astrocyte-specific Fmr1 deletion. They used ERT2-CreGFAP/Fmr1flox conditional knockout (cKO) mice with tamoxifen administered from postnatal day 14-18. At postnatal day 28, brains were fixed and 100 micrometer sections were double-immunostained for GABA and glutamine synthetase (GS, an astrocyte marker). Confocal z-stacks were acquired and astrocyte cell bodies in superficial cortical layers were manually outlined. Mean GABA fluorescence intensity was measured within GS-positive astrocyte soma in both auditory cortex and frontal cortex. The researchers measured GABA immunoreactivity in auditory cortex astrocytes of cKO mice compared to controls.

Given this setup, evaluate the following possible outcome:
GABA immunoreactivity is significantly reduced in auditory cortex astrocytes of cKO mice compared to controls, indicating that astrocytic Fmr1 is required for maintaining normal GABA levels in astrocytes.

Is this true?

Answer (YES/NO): NO